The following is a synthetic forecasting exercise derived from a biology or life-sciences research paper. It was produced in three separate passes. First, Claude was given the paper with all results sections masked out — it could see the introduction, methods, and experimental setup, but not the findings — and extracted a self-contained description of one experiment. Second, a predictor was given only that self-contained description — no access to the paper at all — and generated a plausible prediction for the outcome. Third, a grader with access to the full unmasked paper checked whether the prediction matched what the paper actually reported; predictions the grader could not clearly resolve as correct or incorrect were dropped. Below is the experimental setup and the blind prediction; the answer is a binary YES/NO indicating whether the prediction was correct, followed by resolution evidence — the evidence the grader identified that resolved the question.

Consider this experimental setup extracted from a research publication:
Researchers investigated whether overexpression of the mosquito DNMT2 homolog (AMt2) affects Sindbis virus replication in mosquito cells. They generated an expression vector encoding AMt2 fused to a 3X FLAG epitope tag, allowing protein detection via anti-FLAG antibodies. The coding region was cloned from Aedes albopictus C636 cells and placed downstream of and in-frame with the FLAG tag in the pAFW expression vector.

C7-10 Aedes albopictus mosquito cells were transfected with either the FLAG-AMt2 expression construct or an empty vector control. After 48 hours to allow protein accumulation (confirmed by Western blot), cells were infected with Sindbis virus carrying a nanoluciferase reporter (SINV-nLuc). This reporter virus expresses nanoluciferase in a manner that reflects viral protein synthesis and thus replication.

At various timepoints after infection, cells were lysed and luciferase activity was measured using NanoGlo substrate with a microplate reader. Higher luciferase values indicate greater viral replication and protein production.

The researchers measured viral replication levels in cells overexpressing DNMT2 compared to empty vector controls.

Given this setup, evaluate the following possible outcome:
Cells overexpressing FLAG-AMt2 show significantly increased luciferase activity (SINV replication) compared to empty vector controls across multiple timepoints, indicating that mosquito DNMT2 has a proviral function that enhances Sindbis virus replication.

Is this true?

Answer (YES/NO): YES